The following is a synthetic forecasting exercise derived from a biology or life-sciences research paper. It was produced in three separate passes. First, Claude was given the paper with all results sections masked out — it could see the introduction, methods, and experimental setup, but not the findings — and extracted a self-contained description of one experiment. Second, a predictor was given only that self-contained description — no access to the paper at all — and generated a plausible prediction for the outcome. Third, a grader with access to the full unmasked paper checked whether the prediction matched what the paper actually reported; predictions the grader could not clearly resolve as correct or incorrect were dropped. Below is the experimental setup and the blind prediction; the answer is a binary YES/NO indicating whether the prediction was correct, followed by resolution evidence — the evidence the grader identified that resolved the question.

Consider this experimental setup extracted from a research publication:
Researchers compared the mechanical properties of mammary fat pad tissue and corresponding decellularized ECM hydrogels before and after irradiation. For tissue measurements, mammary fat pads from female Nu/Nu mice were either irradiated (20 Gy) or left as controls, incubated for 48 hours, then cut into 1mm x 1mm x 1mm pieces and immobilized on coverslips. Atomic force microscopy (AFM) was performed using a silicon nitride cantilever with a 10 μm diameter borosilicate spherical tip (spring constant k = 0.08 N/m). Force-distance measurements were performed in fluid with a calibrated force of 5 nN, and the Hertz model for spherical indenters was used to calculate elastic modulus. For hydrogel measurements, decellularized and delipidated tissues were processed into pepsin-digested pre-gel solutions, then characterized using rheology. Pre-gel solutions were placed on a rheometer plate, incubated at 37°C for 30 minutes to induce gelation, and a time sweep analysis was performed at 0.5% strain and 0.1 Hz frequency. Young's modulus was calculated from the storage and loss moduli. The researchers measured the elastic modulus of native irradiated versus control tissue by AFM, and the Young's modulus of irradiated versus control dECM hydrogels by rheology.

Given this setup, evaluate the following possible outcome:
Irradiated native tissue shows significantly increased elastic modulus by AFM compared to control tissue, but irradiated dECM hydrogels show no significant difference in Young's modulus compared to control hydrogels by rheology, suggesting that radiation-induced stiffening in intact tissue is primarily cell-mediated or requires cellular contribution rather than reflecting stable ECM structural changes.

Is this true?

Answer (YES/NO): NO